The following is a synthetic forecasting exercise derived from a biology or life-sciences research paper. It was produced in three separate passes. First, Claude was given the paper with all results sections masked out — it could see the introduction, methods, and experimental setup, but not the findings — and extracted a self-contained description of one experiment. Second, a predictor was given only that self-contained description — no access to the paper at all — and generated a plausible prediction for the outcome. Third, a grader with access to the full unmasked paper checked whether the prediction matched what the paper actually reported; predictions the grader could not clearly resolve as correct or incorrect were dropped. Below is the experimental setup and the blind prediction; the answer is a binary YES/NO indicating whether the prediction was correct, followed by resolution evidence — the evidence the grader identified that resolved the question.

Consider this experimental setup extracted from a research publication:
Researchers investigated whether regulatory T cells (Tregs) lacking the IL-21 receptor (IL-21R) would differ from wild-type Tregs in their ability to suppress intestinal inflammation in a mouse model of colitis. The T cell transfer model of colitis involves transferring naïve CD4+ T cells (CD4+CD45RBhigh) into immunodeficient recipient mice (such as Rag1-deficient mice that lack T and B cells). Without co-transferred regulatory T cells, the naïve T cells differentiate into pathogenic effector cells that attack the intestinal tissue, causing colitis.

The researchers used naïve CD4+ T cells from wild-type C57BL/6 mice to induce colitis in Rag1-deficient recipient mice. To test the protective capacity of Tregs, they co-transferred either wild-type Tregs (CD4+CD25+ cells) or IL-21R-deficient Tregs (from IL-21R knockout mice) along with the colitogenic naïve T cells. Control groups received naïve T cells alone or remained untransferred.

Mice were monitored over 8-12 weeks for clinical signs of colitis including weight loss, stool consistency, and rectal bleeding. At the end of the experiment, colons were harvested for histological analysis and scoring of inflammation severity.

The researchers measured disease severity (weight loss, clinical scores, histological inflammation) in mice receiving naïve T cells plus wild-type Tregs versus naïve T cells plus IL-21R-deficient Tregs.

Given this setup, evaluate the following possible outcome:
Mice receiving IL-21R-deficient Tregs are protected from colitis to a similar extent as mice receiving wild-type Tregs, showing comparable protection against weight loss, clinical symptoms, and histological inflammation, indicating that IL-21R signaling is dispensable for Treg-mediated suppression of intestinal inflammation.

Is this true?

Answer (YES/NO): NO